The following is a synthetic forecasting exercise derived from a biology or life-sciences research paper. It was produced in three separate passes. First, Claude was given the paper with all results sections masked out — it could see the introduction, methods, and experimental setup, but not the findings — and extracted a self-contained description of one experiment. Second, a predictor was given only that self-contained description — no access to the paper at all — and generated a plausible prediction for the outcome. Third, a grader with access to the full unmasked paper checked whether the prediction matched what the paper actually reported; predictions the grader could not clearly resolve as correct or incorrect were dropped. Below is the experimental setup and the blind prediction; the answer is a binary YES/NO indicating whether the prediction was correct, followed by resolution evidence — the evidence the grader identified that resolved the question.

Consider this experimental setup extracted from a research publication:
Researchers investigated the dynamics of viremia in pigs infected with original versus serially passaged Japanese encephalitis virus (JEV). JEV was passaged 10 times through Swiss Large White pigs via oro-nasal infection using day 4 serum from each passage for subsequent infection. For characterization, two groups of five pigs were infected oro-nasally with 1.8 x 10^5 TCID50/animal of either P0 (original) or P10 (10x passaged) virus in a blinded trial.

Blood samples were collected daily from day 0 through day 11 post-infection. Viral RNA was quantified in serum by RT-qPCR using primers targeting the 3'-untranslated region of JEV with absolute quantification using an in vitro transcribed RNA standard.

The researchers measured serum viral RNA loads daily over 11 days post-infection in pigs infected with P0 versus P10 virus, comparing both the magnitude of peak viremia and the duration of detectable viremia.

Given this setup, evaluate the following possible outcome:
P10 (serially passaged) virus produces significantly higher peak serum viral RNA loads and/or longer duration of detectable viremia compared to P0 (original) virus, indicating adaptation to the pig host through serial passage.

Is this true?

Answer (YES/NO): YES